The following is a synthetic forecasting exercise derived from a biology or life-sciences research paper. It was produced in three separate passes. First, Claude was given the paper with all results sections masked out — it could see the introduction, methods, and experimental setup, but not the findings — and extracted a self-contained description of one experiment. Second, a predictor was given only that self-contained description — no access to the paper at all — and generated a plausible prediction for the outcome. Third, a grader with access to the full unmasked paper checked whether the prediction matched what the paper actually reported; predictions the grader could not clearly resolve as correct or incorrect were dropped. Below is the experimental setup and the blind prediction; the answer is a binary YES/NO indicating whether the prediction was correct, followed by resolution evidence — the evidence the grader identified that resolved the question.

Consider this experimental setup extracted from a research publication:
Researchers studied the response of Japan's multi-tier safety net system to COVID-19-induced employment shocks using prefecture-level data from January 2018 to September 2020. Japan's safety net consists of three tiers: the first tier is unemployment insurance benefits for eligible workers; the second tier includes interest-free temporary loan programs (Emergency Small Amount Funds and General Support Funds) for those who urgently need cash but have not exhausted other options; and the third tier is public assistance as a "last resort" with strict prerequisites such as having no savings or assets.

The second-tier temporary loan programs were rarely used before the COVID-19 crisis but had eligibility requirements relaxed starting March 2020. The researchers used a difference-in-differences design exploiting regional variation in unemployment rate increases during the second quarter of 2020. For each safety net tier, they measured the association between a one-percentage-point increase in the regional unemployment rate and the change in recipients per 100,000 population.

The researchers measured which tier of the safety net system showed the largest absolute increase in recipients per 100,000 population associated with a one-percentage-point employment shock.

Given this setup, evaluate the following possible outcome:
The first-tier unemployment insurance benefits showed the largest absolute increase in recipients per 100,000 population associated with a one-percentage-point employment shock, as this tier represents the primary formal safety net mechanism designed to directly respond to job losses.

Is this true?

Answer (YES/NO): NO